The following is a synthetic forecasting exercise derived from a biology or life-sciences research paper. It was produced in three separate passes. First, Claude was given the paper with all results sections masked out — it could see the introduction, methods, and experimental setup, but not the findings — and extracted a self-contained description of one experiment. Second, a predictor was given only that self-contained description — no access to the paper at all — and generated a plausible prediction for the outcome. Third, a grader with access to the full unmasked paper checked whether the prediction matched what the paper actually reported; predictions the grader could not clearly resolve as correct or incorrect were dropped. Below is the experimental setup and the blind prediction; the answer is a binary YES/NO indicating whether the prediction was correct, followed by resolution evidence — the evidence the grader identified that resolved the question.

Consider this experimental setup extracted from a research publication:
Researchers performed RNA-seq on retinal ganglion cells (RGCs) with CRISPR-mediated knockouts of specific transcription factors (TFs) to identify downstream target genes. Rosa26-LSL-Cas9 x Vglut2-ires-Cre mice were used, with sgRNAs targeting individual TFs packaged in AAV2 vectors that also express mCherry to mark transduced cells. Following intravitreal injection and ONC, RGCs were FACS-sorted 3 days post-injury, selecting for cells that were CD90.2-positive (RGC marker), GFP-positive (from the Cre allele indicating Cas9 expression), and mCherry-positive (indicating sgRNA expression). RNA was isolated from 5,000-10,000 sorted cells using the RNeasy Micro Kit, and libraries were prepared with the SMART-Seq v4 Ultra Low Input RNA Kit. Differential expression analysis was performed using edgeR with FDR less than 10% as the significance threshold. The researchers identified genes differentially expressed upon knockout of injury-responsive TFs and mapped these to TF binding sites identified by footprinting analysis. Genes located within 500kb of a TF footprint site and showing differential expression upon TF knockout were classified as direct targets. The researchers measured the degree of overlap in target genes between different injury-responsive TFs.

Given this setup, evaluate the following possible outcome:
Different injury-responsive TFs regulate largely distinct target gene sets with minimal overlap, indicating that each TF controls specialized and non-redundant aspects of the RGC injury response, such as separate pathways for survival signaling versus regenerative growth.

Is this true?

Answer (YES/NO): NO